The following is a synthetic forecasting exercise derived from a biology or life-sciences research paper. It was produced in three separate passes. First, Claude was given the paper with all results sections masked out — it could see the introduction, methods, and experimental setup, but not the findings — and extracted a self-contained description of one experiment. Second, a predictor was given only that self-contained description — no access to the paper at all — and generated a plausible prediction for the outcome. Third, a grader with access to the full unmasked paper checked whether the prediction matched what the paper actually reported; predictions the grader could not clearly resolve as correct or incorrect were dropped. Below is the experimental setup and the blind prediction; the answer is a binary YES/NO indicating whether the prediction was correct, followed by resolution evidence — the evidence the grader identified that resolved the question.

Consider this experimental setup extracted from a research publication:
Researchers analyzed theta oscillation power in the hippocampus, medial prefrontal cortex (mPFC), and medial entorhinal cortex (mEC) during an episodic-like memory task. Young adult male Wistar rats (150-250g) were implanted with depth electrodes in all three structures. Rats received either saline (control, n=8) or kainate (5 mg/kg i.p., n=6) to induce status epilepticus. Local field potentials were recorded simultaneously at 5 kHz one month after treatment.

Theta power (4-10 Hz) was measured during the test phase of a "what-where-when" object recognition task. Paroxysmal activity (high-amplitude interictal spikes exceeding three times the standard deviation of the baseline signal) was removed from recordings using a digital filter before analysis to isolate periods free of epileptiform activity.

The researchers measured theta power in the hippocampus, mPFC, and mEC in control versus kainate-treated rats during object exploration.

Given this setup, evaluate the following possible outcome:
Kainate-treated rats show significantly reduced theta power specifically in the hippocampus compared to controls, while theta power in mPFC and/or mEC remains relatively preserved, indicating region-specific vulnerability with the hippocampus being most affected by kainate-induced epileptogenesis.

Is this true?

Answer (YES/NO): NO